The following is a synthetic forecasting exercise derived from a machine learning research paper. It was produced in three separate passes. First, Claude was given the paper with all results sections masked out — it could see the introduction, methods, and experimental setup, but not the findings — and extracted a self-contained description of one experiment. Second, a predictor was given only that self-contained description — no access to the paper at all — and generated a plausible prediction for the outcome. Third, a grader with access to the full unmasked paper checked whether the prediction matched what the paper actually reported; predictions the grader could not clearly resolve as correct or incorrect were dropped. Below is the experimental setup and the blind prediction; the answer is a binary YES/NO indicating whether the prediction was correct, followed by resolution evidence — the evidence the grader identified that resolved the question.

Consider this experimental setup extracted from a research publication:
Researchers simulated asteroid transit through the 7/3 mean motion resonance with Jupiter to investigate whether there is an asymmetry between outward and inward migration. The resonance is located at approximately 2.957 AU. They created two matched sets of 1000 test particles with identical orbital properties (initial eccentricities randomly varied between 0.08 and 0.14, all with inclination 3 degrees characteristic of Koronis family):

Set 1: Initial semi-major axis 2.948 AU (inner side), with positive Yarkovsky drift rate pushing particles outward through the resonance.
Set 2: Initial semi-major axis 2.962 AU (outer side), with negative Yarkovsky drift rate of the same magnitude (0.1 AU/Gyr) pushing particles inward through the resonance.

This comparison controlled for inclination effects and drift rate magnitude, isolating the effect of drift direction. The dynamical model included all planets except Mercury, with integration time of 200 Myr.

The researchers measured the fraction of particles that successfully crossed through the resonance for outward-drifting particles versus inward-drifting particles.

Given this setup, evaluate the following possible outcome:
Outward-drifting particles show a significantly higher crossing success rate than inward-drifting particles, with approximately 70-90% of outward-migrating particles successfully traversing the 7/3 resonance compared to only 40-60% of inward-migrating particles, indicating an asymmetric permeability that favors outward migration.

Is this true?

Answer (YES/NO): NO